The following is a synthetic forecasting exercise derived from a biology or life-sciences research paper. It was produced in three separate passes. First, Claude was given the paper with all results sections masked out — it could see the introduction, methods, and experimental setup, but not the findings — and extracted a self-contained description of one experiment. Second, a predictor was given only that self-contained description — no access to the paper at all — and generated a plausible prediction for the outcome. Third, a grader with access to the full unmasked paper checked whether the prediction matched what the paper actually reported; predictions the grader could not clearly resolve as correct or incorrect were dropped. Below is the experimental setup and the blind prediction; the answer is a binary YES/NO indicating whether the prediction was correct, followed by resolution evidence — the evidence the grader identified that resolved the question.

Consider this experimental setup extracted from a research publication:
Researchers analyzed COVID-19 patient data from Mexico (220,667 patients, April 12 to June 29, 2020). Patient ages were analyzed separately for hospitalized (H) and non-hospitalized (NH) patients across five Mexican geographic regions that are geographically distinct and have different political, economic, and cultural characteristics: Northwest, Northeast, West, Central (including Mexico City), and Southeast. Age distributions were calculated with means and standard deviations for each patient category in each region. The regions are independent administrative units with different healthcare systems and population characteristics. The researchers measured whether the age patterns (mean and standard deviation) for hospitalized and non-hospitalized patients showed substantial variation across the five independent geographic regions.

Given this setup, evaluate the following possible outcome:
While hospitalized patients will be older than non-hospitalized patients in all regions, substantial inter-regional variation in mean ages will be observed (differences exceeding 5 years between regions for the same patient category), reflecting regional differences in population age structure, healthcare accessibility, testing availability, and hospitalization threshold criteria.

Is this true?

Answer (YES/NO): NO